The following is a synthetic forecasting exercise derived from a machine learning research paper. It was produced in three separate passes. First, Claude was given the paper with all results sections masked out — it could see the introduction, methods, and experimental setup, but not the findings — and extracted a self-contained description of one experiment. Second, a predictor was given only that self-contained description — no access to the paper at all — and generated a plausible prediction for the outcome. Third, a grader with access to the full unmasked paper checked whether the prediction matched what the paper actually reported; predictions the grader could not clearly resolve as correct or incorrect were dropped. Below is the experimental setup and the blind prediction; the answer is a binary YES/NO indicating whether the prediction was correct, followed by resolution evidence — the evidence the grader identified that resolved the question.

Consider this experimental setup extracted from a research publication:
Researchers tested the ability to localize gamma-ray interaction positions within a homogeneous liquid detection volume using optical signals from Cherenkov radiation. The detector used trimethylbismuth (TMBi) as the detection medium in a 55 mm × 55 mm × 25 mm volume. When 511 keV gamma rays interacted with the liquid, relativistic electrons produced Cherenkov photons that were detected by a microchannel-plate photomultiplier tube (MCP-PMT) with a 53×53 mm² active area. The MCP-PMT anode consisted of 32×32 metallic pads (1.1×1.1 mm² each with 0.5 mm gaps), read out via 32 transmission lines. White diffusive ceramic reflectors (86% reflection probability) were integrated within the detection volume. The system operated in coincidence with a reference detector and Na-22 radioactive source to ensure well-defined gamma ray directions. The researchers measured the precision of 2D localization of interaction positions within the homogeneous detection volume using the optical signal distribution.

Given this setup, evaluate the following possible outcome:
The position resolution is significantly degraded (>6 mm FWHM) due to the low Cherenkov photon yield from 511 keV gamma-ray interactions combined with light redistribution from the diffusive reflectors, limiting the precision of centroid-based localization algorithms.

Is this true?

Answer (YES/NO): NO